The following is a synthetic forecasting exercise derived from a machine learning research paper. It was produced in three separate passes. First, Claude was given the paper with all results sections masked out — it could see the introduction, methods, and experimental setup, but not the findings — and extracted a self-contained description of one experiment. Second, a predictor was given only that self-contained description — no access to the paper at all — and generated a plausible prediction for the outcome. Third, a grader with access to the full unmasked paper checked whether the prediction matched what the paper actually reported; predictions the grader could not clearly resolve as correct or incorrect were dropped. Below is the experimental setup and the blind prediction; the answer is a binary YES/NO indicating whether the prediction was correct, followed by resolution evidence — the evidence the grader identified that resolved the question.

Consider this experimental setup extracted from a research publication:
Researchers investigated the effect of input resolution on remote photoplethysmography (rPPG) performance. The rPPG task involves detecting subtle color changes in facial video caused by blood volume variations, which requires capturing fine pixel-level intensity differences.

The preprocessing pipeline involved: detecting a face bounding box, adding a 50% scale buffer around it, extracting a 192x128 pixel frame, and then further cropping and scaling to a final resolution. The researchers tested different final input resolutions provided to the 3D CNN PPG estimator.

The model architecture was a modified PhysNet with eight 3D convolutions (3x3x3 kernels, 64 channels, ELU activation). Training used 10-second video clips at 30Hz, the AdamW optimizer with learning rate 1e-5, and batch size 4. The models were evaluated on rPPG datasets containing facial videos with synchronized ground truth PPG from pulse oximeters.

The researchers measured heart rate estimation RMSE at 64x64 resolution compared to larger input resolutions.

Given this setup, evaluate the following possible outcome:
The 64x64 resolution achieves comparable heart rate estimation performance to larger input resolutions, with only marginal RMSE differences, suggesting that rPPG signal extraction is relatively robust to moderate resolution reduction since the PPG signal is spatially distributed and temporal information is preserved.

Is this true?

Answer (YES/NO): YES